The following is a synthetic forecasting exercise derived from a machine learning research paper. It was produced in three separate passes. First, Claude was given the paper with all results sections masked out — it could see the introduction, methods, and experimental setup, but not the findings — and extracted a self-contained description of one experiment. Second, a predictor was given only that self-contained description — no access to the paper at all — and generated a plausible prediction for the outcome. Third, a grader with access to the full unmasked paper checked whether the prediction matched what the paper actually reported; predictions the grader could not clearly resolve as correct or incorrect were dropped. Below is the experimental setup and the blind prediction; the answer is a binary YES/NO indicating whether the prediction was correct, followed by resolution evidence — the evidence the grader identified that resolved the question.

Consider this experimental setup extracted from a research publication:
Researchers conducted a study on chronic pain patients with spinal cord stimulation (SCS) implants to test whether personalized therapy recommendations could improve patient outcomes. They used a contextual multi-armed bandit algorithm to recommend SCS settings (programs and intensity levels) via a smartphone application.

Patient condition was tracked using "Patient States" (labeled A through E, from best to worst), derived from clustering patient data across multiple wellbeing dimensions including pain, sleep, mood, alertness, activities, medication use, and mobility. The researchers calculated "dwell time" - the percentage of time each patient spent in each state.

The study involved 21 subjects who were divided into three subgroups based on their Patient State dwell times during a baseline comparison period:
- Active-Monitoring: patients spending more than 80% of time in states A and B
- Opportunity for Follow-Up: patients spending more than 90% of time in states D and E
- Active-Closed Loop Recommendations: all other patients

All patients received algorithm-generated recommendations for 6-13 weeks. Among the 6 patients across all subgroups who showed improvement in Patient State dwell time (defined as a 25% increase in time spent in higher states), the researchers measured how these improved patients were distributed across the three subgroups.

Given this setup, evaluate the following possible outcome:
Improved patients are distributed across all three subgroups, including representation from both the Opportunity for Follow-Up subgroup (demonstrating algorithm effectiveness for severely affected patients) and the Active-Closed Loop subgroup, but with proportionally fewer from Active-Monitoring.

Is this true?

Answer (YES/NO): NO